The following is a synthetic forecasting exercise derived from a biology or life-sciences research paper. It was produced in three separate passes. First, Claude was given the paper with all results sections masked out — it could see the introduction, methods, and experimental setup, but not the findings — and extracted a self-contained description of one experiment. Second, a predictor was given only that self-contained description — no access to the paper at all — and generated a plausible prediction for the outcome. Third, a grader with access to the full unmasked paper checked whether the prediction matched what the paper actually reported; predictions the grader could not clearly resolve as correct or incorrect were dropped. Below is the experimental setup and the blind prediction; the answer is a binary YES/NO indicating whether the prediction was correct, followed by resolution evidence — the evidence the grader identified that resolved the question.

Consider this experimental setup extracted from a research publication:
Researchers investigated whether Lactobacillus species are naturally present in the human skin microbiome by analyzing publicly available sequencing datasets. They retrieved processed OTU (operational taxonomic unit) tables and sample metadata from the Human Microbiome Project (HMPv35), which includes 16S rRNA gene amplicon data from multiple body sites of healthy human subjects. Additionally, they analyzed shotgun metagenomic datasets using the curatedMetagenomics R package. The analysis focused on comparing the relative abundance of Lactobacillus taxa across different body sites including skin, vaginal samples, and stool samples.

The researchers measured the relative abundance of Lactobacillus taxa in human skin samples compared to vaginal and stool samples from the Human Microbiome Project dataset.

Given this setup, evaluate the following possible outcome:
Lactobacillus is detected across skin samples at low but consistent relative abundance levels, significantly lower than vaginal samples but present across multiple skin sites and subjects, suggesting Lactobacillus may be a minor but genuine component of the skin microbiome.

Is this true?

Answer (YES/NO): NO